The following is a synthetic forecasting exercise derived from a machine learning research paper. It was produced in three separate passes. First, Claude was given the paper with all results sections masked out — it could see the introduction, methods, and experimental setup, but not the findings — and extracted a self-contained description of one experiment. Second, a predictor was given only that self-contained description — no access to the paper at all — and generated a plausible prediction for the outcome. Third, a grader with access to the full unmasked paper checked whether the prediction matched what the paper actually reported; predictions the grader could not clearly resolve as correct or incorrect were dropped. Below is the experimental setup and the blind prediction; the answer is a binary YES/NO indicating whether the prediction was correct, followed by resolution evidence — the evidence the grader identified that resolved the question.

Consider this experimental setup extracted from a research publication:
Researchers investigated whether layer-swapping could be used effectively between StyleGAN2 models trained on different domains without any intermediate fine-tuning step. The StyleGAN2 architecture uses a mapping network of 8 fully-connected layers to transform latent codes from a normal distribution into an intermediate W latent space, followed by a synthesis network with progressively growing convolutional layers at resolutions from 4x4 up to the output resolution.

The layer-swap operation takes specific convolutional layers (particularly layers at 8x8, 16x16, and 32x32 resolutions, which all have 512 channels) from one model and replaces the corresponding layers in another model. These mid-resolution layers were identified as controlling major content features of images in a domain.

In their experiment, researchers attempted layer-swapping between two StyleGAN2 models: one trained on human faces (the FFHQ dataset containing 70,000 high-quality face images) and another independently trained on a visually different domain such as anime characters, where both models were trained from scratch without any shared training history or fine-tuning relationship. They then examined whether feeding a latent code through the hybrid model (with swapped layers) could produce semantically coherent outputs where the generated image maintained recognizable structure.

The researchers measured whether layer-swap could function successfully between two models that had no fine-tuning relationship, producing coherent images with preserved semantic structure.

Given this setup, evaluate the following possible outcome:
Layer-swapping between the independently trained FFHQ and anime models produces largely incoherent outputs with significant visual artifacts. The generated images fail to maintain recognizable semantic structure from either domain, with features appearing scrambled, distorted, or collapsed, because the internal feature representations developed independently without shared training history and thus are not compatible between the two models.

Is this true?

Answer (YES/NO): YES